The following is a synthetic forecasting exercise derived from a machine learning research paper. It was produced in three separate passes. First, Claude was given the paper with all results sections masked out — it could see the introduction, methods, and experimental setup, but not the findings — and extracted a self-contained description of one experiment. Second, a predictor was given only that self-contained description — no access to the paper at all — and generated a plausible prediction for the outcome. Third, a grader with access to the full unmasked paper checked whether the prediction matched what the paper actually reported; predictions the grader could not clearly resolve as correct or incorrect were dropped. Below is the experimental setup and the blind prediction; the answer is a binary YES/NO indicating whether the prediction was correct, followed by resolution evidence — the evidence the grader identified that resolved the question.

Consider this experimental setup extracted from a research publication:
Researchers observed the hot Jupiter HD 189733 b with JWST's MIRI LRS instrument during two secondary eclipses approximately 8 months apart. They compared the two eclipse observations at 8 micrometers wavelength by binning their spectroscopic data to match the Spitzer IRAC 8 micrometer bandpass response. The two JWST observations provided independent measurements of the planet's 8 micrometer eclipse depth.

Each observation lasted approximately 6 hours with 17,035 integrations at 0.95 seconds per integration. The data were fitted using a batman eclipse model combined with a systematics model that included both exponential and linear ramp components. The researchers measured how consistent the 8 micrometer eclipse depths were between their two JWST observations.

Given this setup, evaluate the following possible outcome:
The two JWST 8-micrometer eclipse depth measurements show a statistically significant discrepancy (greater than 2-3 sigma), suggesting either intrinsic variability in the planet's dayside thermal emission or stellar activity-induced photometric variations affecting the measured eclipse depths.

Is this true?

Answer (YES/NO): NO